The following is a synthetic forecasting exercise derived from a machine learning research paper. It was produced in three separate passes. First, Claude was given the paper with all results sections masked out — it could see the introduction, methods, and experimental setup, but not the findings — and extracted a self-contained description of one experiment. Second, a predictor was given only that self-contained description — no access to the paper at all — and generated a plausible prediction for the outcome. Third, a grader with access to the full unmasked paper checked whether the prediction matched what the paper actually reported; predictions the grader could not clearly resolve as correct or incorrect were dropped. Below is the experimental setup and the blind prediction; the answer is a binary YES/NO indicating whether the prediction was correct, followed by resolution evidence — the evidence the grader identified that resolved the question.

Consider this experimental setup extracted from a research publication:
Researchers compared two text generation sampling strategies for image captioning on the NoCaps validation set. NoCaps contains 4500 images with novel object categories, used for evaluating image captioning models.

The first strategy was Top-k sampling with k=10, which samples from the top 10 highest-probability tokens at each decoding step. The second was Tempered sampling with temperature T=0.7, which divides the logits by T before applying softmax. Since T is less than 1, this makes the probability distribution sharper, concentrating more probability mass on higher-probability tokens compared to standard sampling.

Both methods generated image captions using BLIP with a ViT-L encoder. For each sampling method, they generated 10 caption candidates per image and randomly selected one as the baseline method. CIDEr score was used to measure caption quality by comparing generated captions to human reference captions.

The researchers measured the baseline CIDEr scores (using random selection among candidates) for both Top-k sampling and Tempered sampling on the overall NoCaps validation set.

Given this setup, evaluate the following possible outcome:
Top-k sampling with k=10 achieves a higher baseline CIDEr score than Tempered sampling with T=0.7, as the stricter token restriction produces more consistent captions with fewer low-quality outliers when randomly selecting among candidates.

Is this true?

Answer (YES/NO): NO